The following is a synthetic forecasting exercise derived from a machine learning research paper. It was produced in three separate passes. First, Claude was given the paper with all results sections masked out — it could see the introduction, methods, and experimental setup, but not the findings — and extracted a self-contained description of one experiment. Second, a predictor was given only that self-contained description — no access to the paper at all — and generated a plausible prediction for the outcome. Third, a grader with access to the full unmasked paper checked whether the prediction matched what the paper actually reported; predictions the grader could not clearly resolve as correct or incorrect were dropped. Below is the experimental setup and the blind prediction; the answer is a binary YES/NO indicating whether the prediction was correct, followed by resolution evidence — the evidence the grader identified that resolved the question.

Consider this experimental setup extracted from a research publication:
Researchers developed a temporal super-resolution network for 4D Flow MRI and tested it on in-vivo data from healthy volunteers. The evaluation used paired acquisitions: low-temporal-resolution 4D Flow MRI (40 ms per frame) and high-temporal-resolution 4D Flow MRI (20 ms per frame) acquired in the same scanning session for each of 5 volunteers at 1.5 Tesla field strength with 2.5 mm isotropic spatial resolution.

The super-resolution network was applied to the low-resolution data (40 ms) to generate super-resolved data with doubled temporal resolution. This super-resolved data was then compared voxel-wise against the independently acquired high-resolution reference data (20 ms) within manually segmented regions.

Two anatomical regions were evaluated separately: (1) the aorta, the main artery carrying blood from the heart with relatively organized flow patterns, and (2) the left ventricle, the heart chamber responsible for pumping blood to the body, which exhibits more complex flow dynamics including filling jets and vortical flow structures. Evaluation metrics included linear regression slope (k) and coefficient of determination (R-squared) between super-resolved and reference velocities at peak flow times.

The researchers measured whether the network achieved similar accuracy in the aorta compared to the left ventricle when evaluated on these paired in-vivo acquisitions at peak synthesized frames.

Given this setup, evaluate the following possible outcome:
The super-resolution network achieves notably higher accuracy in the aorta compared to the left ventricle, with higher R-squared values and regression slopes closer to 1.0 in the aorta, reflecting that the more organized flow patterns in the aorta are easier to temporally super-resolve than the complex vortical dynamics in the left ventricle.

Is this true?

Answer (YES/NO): YES